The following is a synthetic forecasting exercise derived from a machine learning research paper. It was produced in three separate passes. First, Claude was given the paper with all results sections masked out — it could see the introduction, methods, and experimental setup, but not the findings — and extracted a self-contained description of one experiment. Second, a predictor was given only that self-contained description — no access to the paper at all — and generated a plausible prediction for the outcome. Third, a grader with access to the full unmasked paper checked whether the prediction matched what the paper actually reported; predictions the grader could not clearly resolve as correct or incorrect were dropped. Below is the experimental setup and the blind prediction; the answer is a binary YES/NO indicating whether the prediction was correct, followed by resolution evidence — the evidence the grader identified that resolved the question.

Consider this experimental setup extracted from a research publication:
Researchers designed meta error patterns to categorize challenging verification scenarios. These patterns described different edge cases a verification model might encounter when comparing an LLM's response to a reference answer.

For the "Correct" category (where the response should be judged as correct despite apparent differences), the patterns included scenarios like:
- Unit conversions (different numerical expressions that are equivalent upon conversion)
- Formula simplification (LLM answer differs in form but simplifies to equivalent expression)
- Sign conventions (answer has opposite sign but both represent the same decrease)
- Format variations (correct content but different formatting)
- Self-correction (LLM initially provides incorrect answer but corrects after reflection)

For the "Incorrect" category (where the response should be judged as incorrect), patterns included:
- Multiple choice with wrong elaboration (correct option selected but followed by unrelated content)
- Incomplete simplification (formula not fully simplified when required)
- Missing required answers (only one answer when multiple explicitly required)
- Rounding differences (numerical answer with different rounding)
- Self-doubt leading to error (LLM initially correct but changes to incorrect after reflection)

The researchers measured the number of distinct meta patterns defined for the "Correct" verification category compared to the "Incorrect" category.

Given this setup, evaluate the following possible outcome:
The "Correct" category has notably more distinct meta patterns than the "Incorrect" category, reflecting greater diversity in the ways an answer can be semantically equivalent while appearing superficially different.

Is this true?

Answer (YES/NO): NO